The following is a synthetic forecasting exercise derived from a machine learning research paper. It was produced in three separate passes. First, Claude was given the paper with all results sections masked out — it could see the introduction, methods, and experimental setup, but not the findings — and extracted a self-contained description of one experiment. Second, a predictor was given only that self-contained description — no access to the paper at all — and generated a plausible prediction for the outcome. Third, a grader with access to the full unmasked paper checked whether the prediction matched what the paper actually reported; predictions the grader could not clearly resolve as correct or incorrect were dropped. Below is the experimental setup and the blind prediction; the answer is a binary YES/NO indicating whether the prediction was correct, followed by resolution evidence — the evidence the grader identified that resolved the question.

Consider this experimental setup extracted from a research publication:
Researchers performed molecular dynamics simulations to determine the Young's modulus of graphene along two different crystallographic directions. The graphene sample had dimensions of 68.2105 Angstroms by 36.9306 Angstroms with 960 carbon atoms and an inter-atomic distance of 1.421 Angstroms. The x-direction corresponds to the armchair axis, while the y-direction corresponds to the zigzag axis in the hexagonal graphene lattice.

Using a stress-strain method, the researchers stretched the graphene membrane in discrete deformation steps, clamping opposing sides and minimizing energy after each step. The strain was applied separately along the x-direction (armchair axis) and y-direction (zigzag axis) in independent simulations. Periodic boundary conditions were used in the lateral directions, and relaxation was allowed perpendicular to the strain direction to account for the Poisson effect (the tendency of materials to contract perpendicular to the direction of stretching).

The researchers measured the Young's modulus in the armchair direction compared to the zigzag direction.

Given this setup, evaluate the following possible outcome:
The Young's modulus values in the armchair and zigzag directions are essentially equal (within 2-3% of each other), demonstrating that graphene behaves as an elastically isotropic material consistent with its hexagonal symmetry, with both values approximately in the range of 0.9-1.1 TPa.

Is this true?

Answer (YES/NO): NO